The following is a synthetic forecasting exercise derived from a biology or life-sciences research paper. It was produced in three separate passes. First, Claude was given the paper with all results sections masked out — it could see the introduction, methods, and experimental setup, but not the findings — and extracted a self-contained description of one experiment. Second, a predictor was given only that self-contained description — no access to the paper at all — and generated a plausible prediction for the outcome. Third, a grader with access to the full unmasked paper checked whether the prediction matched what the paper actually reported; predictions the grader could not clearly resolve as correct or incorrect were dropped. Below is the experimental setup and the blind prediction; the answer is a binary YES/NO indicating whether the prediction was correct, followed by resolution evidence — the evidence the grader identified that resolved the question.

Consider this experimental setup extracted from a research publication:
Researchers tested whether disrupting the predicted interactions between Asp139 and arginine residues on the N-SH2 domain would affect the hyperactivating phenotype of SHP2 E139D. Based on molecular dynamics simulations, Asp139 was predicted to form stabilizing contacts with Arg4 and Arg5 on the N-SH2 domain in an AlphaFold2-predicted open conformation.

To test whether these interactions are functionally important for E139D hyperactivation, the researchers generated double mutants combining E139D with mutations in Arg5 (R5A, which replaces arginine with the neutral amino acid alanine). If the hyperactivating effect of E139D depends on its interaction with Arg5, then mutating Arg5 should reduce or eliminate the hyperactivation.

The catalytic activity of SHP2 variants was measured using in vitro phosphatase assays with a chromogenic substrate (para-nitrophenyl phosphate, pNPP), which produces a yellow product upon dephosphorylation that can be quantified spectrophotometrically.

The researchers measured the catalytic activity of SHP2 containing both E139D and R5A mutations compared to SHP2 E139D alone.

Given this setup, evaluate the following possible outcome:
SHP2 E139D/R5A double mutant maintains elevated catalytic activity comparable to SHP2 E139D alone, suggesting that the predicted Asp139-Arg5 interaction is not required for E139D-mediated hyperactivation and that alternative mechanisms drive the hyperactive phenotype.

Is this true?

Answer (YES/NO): NO